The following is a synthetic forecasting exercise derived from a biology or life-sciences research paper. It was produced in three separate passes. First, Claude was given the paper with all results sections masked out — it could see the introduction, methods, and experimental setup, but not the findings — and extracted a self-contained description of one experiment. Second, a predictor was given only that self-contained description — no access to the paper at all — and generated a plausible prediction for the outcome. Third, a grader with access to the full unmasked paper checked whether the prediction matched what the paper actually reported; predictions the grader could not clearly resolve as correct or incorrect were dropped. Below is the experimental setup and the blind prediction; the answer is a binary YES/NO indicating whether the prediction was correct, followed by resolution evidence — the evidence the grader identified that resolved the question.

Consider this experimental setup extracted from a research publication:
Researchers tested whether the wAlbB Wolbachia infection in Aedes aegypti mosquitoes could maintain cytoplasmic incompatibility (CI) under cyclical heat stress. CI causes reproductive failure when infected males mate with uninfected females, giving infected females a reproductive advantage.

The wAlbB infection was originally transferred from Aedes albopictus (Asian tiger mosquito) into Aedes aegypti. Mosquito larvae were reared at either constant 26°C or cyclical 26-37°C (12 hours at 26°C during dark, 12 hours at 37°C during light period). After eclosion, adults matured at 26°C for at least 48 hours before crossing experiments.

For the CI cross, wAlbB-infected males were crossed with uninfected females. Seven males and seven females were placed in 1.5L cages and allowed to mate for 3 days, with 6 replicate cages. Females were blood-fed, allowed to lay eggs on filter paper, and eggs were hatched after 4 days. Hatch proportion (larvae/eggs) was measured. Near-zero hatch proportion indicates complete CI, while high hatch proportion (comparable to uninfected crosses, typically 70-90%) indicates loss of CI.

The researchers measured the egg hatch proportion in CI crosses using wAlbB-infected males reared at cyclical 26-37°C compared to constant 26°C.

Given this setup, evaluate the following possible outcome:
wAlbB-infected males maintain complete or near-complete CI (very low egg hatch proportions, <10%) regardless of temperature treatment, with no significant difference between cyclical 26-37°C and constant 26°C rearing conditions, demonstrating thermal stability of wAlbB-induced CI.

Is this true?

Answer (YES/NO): YES